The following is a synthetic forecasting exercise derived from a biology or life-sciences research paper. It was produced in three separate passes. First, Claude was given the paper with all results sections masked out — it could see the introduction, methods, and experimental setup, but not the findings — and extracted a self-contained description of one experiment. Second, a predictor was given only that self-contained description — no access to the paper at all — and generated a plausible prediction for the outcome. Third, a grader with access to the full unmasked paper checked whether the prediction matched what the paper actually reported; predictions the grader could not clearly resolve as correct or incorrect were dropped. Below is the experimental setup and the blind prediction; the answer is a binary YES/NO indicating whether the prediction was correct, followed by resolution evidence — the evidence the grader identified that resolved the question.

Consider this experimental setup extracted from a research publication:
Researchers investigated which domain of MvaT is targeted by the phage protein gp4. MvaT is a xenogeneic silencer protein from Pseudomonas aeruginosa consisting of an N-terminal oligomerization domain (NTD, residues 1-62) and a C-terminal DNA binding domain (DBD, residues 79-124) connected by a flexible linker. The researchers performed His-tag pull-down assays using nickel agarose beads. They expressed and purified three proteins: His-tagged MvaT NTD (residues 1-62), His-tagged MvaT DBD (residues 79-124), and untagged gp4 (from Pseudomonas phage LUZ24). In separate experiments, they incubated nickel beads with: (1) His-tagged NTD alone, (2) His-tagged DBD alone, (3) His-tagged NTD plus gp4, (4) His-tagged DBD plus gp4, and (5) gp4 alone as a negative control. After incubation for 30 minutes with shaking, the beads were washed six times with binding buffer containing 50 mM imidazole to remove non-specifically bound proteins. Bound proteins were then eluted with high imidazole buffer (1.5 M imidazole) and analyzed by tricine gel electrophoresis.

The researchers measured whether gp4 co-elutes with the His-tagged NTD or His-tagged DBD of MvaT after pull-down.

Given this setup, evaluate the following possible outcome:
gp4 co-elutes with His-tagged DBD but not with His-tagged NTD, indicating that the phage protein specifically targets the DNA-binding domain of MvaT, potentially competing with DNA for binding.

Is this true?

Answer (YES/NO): NO